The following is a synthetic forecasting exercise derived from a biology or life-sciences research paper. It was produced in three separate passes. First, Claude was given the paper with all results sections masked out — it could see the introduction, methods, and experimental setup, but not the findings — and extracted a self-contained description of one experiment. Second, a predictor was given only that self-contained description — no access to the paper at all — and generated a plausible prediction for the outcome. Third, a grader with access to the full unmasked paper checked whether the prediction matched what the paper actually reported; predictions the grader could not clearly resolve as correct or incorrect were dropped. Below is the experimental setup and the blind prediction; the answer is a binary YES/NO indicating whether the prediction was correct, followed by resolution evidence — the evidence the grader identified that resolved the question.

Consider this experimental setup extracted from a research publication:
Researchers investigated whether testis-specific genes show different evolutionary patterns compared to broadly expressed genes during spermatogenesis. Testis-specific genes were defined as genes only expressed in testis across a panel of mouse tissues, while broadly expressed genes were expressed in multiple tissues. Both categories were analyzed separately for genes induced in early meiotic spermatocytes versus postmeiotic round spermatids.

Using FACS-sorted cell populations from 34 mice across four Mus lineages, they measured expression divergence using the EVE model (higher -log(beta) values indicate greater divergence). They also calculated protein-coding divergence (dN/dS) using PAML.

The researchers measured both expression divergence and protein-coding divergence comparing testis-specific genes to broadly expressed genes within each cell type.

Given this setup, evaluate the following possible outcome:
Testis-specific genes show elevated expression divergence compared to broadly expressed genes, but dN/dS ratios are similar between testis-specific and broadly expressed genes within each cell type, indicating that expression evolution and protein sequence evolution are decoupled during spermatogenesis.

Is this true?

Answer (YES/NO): NO